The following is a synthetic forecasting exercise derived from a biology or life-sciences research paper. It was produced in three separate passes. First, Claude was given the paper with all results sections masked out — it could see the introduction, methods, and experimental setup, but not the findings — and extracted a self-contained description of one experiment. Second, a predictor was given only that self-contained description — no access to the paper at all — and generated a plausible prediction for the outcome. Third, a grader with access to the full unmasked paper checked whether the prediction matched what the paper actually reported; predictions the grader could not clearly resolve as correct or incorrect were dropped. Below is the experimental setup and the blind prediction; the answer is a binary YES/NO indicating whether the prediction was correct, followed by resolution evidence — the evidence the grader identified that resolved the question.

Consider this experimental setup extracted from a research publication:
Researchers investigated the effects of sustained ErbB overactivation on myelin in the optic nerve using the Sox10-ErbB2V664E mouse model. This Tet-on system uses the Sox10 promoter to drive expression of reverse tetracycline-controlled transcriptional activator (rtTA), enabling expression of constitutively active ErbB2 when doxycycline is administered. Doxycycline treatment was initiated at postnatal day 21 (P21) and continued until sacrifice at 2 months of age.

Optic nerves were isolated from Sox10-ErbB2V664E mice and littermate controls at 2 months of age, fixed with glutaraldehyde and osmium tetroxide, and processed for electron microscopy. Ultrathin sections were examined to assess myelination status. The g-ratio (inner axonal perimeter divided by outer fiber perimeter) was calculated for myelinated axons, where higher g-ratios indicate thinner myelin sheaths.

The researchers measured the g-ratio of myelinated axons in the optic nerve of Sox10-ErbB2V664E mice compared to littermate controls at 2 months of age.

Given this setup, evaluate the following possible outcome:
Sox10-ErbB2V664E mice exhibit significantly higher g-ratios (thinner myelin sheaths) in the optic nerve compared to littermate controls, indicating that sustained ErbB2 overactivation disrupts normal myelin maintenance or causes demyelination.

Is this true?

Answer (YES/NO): YES